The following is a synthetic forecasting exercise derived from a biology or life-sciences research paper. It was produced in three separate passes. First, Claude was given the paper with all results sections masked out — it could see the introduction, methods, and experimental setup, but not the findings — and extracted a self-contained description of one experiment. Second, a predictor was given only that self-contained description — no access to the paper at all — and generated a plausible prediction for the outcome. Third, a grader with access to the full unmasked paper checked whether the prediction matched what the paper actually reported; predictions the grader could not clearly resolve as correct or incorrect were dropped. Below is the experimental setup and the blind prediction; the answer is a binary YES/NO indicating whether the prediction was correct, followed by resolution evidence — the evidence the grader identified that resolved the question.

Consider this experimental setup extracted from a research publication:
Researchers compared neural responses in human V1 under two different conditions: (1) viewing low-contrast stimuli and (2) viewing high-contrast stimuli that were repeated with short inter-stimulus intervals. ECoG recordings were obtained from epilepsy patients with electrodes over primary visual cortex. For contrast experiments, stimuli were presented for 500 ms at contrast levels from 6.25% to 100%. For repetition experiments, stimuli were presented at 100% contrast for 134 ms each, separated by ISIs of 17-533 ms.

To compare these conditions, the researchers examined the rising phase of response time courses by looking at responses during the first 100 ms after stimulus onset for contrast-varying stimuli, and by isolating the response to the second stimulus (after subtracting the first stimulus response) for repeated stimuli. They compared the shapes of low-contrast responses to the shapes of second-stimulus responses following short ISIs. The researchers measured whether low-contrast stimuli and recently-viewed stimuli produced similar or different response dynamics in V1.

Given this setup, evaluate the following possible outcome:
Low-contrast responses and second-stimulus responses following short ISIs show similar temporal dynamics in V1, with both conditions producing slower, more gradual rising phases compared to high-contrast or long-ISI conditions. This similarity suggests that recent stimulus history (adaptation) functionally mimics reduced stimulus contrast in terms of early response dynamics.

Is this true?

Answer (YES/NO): YES